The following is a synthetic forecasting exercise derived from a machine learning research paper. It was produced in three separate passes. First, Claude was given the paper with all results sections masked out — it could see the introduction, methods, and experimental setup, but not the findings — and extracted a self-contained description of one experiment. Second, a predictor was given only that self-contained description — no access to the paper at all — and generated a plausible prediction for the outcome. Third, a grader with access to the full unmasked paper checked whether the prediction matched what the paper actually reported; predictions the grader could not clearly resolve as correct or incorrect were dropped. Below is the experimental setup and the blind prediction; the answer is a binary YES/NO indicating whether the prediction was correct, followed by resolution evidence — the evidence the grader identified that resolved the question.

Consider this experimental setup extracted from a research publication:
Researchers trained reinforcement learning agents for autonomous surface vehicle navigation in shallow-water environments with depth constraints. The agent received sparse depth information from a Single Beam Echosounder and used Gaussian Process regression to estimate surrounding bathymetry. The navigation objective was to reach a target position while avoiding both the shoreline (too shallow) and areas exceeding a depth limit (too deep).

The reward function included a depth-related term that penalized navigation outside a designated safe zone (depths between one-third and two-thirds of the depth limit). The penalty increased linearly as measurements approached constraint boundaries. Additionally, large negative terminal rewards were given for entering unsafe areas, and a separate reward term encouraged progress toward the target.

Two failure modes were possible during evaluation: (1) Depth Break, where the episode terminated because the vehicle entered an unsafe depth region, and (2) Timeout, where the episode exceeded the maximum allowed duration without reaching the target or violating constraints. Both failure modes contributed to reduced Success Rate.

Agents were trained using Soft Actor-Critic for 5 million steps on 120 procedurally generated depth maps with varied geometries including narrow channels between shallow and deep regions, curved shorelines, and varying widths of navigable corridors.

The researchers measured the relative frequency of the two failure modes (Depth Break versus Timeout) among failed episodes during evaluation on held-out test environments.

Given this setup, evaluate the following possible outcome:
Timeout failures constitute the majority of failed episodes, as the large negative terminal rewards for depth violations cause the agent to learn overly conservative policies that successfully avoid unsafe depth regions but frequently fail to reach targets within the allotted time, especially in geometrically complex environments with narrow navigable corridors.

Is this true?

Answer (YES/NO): NO